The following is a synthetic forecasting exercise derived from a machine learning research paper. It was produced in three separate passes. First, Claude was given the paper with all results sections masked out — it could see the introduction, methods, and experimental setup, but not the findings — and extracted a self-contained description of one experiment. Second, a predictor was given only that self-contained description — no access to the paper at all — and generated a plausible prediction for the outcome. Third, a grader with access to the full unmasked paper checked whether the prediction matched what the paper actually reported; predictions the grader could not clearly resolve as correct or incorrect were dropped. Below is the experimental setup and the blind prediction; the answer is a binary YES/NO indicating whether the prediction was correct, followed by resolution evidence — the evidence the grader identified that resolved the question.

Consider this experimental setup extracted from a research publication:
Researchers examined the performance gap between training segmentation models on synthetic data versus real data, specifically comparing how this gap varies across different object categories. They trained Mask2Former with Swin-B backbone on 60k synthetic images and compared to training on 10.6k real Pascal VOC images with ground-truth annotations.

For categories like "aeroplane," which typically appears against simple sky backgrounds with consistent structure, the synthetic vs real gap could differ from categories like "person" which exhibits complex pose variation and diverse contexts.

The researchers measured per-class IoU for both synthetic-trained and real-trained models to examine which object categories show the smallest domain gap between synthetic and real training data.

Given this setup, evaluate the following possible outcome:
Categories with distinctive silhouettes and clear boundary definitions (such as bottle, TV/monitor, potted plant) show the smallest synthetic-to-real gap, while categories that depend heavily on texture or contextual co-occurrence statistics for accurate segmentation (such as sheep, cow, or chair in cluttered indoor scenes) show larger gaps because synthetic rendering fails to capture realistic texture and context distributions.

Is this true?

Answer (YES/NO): NO